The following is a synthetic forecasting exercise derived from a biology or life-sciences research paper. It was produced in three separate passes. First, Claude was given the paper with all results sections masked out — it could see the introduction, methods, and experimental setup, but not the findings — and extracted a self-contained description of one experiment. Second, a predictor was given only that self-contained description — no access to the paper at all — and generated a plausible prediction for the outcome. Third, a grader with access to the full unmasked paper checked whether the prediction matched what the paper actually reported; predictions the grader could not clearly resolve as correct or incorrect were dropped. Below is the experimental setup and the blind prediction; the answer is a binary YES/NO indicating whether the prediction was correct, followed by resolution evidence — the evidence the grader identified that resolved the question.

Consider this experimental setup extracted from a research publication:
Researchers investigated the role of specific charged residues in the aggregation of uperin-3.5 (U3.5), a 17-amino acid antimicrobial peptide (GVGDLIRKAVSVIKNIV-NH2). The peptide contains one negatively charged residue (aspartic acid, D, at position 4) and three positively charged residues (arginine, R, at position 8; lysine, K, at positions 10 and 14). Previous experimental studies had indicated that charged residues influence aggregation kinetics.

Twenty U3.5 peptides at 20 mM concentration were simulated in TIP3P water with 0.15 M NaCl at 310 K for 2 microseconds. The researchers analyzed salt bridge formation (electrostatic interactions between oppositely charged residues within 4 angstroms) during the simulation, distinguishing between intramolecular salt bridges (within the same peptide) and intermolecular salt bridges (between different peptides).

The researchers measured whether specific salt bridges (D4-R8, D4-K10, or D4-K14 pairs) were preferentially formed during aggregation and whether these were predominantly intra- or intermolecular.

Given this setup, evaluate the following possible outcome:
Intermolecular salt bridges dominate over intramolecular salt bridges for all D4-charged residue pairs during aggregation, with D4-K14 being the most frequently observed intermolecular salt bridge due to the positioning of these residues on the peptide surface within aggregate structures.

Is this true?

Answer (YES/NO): NO